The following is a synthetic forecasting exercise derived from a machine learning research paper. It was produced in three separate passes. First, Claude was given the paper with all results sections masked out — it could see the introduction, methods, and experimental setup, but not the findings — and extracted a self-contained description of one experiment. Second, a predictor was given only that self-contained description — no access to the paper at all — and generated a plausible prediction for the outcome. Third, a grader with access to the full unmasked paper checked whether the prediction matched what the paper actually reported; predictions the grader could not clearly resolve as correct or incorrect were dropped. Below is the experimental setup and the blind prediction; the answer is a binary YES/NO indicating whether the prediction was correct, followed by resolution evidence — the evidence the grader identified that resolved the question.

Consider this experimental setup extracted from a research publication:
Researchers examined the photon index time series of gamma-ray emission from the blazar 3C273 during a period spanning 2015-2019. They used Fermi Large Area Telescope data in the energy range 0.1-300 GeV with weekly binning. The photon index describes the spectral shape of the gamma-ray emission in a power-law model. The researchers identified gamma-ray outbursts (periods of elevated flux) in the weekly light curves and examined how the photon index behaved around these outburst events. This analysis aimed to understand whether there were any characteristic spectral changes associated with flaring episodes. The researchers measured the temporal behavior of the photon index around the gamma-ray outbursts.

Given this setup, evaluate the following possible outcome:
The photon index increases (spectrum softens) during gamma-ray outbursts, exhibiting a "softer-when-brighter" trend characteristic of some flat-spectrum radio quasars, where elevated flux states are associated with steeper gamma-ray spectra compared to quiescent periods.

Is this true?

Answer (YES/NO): NO